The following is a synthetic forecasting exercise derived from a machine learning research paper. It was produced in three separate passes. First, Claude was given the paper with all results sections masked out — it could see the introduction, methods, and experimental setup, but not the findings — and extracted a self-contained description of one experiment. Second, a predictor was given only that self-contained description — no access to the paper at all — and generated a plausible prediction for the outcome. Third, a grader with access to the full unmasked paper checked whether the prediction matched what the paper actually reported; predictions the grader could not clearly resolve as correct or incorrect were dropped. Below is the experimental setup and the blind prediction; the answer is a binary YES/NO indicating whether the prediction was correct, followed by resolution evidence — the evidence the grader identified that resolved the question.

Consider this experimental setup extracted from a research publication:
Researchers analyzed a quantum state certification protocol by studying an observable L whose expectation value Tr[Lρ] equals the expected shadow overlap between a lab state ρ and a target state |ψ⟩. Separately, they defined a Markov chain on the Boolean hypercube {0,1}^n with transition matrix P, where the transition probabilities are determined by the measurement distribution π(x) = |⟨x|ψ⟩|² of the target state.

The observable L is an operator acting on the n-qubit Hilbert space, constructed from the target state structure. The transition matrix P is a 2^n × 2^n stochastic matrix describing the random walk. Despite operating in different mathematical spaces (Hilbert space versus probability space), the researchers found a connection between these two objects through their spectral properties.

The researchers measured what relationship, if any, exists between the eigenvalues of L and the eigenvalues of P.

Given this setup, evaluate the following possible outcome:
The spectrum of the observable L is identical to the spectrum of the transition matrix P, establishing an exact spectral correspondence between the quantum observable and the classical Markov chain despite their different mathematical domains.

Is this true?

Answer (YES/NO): YES